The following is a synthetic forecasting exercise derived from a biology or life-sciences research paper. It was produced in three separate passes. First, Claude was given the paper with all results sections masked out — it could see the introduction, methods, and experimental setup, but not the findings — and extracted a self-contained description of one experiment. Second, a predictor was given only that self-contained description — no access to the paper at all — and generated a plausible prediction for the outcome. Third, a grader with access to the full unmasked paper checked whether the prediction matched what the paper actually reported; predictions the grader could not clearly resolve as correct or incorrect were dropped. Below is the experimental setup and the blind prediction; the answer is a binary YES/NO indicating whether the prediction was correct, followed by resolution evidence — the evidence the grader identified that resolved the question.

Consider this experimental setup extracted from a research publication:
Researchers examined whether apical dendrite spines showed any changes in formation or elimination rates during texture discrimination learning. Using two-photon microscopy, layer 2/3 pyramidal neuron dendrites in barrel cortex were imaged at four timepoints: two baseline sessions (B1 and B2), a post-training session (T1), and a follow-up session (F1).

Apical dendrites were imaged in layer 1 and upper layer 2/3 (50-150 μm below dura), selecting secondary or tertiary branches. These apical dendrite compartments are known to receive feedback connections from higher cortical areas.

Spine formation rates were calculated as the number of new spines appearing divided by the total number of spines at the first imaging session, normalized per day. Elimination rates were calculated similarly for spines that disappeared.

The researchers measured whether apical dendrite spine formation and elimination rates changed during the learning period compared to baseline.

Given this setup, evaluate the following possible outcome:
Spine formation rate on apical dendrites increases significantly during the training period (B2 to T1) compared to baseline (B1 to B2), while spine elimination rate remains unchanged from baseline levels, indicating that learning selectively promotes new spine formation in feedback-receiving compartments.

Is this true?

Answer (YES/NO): NO